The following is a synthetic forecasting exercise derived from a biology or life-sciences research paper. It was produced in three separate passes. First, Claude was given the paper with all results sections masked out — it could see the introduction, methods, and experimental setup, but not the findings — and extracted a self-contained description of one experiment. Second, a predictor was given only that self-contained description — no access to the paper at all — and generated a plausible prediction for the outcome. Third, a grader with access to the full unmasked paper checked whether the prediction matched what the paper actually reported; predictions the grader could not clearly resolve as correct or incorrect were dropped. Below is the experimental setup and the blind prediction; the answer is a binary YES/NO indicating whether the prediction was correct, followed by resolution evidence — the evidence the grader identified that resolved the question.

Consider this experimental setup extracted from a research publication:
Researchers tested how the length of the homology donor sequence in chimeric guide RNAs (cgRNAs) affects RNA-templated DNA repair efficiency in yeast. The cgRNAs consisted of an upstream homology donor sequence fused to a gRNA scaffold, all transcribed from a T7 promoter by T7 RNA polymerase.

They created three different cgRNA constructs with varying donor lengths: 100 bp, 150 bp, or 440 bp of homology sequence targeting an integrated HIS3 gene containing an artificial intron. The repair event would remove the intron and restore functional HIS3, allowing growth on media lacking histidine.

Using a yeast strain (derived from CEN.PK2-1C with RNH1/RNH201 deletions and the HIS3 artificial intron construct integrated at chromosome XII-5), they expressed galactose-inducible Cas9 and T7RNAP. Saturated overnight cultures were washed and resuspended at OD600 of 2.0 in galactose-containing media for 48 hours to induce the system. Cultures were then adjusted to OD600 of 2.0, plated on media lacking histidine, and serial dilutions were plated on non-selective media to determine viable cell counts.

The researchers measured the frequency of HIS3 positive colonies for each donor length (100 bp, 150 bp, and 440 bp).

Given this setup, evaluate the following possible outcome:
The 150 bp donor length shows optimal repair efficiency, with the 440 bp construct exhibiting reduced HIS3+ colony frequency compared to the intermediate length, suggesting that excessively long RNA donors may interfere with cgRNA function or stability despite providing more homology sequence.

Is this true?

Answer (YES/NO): NO